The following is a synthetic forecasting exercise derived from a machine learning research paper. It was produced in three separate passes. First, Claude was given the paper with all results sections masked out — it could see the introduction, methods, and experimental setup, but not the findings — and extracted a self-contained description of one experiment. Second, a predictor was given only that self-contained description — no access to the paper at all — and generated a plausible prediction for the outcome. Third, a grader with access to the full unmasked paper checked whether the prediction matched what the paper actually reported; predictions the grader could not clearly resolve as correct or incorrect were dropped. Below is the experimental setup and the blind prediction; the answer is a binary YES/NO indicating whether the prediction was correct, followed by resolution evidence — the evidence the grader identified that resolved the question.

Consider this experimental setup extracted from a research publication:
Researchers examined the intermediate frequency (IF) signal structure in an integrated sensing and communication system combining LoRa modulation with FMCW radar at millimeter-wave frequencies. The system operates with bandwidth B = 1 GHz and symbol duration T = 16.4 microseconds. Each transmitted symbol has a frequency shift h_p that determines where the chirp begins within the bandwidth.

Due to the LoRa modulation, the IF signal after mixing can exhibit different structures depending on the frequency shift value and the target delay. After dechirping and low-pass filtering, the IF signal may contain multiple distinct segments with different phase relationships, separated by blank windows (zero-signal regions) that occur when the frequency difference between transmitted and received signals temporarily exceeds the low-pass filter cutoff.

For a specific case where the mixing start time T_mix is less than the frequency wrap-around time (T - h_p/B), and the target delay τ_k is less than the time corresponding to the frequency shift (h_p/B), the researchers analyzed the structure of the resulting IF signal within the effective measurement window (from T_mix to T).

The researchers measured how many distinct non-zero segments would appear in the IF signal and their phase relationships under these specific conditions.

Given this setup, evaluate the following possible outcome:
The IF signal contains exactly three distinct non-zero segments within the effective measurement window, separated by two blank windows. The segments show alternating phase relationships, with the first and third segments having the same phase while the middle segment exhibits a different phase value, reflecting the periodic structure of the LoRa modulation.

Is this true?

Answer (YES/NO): NO